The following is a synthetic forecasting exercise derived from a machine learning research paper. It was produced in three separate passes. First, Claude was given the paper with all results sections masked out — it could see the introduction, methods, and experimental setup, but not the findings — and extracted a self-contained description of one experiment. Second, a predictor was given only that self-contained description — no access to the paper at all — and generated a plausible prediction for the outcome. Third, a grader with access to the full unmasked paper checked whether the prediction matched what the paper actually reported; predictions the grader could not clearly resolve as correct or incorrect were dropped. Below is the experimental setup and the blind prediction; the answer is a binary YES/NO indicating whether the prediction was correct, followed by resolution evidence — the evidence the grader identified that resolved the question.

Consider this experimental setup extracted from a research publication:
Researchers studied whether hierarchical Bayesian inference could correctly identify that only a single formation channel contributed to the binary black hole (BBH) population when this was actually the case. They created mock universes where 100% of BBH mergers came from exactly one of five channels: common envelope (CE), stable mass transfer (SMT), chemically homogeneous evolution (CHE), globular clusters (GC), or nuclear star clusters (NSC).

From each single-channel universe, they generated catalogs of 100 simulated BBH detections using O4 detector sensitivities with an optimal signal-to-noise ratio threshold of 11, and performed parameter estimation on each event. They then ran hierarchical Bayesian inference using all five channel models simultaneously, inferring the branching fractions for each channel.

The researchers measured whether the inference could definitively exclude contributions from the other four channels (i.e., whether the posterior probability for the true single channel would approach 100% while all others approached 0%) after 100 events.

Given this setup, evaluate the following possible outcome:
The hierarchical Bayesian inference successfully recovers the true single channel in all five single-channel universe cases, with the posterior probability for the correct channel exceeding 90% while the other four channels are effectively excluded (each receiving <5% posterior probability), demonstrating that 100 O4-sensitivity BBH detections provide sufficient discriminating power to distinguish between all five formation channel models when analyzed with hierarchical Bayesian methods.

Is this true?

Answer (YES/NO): NO